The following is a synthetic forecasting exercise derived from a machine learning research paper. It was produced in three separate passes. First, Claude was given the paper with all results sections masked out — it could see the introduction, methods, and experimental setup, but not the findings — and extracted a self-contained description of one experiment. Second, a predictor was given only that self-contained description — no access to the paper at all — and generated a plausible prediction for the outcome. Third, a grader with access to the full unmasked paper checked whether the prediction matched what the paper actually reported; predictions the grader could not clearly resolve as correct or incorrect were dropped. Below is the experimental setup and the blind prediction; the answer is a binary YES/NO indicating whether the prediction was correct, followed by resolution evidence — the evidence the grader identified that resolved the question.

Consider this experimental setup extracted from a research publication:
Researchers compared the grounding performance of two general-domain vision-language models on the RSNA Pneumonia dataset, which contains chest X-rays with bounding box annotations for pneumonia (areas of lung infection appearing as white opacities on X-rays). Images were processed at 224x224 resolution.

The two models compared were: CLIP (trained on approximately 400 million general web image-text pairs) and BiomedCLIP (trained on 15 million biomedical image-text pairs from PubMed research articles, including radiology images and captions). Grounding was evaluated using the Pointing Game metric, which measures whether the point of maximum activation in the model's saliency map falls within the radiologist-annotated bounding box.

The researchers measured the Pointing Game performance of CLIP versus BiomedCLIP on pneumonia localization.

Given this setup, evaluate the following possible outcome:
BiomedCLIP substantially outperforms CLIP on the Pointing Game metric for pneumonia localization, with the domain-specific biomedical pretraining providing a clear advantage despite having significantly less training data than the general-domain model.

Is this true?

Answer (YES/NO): NO